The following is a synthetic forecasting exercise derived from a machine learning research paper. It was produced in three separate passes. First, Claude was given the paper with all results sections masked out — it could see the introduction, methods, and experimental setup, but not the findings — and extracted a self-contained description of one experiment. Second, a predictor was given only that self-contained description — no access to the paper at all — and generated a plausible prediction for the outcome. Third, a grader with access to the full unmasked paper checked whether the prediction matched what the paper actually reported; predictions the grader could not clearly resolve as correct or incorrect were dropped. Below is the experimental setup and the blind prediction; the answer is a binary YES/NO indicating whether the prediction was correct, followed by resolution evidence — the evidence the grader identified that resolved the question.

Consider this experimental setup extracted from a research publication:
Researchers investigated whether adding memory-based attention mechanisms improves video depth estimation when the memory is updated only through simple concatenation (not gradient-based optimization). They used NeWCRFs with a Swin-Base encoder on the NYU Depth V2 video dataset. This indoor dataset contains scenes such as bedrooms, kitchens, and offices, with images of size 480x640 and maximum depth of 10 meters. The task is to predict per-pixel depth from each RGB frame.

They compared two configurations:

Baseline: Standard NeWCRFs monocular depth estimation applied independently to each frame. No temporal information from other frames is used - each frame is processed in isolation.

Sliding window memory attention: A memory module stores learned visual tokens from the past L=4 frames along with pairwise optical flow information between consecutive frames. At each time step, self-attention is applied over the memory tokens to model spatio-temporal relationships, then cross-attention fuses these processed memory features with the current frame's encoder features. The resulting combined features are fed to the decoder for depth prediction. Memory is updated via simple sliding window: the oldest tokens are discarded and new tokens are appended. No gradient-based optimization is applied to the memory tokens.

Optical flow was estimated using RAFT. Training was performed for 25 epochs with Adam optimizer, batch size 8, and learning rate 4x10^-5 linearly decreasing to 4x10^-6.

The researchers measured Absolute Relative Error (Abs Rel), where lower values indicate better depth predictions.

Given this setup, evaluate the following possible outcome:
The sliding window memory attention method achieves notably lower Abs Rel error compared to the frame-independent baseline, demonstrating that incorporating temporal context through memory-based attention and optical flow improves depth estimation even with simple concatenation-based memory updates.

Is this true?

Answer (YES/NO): NO